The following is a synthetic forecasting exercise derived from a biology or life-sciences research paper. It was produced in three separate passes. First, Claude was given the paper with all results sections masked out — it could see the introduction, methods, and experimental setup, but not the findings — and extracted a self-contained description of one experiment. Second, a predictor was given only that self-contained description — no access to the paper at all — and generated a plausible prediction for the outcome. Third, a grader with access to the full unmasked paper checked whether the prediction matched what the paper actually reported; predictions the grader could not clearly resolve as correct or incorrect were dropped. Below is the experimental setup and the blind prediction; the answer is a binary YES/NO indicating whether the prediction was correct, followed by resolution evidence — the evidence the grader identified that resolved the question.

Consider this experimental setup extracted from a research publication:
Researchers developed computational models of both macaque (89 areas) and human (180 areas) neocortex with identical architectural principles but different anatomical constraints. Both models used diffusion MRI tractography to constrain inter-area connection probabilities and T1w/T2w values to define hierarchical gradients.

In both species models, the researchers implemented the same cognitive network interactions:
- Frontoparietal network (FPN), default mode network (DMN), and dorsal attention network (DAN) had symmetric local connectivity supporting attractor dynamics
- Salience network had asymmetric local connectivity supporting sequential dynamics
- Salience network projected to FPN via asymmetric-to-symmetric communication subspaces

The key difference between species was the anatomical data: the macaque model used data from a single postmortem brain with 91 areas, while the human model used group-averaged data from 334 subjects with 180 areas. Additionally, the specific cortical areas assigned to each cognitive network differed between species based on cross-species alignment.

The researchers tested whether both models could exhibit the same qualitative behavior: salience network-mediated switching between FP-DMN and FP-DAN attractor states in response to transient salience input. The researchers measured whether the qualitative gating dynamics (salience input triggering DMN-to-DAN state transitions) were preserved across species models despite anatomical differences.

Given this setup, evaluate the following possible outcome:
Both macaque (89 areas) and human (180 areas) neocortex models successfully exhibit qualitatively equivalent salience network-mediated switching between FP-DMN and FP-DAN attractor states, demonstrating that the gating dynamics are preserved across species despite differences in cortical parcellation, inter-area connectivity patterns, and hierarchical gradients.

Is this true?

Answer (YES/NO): YES